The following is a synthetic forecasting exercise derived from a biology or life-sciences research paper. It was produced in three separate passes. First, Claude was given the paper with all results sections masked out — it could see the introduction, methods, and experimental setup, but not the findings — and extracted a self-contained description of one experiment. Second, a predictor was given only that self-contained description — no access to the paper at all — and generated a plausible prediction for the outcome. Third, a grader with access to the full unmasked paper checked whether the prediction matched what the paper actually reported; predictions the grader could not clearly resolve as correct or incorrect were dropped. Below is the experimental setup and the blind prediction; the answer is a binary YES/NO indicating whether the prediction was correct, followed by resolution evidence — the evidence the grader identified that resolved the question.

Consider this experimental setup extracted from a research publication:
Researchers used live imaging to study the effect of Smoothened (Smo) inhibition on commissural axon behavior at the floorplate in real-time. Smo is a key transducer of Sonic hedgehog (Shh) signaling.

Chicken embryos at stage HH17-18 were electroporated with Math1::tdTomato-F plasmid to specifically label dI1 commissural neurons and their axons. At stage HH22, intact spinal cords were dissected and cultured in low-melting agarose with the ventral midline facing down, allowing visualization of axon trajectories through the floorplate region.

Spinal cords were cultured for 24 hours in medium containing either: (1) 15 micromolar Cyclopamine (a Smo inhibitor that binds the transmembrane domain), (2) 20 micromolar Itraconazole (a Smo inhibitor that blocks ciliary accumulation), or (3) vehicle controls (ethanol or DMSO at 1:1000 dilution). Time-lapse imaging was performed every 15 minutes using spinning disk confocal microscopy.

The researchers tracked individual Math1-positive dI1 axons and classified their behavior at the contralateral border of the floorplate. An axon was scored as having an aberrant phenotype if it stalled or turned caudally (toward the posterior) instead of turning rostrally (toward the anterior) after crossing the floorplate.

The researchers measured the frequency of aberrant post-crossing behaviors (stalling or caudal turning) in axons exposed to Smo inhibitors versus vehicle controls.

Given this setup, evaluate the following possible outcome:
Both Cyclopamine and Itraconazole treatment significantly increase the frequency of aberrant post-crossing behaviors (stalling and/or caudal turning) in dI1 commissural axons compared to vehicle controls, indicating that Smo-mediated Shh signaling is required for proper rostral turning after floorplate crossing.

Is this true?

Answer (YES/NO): YES